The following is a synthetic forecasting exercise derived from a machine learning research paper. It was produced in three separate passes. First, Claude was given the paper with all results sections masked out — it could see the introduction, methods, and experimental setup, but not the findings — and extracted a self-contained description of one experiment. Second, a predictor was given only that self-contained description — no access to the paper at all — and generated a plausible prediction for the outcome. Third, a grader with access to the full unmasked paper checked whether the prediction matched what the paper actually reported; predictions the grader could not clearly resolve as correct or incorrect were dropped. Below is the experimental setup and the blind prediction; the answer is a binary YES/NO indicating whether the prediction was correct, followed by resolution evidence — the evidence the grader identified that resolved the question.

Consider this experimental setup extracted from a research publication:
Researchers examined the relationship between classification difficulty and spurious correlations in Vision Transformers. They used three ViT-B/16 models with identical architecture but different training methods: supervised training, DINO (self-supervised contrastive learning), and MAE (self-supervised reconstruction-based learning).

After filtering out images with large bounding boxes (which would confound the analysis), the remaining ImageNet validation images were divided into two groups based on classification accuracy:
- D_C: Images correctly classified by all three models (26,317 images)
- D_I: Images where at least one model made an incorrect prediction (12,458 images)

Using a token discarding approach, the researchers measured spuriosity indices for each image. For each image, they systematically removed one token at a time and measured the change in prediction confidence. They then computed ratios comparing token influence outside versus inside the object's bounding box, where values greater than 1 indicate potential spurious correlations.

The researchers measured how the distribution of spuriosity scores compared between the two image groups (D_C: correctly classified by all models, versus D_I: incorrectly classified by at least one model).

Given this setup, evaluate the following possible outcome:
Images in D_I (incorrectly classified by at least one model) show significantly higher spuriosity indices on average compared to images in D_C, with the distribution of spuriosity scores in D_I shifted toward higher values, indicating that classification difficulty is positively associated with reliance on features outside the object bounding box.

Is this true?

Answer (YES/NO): YES